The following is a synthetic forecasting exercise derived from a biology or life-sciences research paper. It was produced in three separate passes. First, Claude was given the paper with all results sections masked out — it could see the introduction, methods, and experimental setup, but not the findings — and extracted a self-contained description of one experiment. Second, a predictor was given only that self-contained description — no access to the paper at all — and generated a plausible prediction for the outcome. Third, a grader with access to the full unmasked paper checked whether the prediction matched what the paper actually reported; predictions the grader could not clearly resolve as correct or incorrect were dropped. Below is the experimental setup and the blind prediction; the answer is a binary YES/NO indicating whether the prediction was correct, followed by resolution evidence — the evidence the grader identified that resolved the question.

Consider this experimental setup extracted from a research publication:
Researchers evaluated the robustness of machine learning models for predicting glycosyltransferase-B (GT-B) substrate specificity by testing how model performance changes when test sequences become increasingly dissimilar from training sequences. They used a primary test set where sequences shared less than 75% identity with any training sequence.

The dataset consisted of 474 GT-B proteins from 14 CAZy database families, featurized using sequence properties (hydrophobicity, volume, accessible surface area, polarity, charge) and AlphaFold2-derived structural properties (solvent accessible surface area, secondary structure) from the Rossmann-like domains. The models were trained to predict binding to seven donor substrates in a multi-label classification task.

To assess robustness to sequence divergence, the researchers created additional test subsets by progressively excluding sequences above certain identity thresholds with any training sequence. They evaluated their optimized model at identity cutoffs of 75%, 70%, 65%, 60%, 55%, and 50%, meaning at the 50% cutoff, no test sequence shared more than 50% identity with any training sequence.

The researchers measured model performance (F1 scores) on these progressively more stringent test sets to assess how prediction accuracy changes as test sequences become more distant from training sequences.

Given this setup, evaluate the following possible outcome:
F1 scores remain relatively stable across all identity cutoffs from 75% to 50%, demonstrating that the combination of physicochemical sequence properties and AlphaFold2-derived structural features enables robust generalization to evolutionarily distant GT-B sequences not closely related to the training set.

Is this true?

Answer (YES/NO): NO